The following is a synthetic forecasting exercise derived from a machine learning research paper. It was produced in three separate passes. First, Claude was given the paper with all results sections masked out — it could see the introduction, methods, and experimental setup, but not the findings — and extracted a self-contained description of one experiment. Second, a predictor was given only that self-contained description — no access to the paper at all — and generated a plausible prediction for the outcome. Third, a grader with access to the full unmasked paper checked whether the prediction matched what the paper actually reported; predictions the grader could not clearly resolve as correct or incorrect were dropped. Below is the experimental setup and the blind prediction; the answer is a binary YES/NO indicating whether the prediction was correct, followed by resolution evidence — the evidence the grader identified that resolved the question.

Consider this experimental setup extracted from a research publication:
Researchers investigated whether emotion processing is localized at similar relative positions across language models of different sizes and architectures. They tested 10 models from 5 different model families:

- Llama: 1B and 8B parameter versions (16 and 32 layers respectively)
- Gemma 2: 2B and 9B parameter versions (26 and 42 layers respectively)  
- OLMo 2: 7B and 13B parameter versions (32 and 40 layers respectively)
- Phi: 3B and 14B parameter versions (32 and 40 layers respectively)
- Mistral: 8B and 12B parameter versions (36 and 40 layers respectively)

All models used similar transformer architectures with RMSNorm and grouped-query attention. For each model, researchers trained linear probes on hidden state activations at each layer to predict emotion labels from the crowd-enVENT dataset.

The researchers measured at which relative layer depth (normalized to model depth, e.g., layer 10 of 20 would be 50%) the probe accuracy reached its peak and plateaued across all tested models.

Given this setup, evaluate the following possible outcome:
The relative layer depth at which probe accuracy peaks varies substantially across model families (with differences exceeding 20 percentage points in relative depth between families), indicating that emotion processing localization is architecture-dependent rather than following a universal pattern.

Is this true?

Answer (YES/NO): NO